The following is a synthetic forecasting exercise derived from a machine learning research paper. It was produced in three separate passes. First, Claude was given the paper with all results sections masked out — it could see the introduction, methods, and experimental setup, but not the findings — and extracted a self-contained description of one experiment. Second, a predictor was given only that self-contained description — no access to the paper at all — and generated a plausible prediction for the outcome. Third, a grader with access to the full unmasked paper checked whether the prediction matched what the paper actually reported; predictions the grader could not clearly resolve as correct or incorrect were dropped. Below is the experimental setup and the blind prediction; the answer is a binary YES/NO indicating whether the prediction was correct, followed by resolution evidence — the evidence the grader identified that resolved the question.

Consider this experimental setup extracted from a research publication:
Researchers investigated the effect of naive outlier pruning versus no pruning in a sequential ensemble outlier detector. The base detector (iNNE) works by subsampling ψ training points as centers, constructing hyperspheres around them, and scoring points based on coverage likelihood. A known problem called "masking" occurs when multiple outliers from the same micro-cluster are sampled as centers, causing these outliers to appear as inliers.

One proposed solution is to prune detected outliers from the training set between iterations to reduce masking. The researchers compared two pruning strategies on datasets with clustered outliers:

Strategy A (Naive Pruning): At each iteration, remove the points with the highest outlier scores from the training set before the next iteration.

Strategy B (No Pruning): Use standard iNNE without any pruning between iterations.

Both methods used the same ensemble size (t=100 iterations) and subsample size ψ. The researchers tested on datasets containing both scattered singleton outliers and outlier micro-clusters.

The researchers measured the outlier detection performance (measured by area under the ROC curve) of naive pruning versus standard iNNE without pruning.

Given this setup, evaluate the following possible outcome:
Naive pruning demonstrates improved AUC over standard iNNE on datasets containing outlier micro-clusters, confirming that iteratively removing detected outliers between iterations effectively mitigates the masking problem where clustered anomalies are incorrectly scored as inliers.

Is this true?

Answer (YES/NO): NO